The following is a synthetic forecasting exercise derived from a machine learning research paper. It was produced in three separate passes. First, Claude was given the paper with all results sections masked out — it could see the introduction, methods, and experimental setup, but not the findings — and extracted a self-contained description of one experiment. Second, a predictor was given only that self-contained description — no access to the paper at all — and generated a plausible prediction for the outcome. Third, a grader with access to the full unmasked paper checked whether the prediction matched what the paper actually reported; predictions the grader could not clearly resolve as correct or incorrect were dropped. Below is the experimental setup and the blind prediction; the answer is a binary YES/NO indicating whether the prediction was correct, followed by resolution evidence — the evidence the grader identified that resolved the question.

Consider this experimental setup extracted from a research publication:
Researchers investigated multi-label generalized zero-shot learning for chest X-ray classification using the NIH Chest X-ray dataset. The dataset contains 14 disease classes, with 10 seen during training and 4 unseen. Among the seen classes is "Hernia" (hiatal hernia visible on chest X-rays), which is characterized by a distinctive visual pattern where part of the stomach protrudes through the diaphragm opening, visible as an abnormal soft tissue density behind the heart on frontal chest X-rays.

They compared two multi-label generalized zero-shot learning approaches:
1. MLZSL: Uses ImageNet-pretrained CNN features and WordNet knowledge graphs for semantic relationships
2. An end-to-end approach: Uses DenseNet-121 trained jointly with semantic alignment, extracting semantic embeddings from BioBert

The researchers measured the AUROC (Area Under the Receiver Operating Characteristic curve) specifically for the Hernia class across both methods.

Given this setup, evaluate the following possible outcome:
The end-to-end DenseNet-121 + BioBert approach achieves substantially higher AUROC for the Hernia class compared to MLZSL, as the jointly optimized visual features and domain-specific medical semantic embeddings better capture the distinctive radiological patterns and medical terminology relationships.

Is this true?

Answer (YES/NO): NO